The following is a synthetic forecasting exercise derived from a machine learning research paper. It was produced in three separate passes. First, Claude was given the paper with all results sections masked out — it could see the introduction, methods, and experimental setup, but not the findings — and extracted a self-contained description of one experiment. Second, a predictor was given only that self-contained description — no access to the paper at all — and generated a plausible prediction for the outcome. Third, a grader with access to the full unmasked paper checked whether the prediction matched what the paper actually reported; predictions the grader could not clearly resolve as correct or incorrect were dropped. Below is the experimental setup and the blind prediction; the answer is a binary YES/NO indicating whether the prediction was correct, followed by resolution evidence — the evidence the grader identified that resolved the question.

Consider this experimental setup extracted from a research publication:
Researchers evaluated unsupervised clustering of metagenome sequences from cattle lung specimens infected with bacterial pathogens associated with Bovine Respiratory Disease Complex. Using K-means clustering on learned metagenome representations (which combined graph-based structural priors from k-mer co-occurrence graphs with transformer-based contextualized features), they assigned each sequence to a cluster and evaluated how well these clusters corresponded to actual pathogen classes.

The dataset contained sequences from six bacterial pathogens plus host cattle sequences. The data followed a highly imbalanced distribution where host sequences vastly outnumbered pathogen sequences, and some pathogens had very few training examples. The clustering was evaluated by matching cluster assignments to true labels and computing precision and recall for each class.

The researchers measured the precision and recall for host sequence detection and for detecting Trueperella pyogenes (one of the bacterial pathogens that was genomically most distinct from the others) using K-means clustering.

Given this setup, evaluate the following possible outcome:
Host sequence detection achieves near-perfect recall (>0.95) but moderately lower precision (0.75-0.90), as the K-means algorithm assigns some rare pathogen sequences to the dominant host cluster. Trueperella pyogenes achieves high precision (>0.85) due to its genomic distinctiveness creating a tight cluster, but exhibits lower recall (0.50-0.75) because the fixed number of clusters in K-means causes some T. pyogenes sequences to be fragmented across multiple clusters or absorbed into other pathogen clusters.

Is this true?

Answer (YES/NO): NO